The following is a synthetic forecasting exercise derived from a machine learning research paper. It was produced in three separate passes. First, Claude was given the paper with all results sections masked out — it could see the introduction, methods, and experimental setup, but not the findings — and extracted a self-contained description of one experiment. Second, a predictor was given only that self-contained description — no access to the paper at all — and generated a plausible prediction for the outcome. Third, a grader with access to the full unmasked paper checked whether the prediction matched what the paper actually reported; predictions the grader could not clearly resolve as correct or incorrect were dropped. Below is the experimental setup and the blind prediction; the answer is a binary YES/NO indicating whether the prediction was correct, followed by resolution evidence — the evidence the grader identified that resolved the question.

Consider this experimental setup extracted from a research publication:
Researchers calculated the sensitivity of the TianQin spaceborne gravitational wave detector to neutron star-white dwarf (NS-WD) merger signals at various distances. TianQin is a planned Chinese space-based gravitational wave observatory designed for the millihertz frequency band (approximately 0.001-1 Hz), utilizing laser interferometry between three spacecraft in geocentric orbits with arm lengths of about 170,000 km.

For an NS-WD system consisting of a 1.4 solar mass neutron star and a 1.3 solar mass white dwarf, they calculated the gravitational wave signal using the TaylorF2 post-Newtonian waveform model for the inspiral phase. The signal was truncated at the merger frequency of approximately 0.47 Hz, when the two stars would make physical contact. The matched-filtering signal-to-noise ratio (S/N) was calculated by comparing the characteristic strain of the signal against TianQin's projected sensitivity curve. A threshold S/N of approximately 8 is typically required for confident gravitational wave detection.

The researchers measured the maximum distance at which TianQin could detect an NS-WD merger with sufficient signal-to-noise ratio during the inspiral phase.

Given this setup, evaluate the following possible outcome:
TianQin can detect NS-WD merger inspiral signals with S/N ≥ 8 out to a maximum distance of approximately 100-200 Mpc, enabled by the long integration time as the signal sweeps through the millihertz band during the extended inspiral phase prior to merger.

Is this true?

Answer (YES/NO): NO